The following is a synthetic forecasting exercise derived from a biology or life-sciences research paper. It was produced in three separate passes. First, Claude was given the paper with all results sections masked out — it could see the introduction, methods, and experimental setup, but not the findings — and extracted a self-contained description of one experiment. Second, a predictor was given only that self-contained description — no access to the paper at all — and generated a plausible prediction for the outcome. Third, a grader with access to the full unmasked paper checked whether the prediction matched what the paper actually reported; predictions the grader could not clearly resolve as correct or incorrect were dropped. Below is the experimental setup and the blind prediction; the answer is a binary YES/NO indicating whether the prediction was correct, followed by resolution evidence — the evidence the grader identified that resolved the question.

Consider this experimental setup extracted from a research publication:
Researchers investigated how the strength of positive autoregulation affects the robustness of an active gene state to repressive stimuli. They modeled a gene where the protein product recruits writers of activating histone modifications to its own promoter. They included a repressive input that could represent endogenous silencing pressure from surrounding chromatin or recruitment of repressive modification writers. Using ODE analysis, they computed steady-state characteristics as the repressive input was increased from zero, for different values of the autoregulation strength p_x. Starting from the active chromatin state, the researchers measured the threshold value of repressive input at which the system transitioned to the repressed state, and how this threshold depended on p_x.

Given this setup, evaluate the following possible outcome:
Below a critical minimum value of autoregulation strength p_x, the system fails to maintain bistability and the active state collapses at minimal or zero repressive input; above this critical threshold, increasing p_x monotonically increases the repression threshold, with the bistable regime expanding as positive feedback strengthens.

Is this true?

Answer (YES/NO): YES